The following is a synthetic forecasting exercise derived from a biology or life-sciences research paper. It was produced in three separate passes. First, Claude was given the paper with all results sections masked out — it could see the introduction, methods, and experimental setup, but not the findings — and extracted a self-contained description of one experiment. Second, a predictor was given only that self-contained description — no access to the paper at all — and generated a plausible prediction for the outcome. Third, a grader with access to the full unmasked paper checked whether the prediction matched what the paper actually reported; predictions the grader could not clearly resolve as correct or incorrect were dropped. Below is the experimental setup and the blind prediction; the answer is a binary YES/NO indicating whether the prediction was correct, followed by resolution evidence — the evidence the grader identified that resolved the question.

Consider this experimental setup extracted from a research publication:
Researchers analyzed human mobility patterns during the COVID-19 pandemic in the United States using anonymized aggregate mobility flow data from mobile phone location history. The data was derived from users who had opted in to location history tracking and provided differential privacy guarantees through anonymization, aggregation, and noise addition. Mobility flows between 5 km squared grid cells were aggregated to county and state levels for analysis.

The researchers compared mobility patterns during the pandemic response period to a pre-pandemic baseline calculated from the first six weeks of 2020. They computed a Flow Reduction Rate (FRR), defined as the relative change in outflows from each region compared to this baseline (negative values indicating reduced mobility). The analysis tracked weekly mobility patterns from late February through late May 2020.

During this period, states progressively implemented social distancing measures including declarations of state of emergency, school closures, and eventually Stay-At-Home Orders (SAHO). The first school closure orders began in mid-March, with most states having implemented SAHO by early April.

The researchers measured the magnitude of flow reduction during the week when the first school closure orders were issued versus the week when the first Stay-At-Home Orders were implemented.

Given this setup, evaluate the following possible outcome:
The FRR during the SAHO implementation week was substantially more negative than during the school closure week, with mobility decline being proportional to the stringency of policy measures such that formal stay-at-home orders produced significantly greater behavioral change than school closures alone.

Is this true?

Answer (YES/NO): NO